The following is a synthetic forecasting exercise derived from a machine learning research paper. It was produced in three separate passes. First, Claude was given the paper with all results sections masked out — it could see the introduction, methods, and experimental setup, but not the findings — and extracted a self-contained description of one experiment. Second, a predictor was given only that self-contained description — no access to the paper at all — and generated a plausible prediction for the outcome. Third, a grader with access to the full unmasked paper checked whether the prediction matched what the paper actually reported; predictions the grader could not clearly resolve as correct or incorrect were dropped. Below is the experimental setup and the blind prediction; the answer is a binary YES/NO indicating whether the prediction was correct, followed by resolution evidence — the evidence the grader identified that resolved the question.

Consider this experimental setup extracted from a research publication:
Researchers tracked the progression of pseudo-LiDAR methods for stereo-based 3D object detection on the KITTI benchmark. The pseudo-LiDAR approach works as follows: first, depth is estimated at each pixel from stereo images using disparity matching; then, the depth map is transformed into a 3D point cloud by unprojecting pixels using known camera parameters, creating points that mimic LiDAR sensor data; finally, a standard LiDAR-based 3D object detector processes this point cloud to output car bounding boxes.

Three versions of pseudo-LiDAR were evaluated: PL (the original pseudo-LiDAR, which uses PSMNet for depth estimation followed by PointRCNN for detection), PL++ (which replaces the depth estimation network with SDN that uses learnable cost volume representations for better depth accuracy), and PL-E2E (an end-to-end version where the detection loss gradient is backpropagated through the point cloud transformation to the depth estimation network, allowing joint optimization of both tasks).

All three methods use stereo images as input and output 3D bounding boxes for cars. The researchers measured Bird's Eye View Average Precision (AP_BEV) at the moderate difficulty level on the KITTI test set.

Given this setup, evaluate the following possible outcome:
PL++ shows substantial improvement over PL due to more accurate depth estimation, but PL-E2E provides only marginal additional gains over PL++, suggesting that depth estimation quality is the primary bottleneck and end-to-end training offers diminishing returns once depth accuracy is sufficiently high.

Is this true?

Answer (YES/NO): YES